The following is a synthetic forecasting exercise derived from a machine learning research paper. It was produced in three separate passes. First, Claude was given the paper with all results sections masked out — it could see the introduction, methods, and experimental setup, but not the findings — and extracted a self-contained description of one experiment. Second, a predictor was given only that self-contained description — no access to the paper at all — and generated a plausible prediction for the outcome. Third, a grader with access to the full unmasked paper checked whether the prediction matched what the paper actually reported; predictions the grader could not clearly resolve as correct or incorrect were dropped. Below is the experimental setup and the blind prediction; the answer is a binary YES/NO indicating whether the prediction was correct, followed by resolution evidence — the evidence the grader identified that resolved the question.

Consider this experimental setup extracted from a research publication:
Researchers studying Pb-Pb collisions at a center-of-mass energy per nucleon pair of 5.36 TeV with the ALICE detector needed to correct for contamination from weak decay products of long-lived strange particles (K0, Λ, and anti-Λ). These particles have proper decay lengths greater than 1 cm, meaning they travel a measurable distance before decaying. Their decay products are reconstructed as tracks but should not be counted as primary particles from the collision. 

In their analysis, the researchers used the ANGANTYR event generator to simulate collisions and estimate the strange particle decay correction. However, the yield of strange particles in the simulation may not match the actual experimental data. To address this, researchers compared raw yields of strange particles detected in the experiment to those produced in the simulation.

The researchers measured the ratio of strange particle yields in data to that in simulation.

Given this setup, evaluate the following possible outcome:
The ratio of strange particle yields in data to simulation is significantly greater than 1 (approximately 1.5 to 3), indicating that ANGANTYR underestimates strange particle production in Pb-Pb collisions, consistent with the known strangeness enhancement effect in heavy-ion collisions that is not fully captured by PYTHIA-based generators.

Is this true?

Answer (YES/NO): NO